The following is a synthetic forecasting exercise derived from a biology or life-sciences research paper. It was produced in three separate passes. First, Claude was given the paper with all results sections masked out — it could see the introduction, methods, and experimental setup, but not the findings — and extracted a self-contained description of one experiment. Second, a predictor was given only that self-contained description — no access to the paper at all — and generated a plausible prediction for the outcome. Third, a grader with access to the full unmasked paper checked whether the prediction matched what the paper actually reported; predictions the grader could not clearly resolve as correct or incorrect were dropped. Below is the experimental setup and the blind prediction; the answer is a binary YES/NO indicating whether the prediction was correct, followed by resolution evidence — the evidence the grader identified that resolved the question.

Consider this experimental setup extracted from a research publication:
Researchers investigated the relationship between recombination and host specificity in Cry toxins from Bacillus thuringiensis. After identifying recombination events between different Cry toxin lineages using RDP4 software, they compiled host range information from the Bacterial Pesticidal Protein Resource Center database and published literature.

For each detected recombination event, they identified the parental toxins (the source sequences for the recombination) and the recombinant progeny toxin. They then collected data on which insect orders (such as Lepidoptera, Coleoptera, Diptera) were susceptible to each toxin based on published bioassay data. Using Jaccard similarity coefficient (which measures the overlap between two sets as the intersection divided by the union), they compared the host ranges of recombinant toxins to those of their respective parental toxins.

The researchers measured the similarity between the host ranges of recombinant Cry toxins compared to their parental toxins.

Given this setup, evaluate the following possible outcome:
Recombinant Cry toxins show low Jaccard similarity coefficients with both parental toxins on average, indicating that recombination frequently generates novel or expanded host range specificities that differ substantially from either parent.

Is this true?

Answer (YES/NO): YES